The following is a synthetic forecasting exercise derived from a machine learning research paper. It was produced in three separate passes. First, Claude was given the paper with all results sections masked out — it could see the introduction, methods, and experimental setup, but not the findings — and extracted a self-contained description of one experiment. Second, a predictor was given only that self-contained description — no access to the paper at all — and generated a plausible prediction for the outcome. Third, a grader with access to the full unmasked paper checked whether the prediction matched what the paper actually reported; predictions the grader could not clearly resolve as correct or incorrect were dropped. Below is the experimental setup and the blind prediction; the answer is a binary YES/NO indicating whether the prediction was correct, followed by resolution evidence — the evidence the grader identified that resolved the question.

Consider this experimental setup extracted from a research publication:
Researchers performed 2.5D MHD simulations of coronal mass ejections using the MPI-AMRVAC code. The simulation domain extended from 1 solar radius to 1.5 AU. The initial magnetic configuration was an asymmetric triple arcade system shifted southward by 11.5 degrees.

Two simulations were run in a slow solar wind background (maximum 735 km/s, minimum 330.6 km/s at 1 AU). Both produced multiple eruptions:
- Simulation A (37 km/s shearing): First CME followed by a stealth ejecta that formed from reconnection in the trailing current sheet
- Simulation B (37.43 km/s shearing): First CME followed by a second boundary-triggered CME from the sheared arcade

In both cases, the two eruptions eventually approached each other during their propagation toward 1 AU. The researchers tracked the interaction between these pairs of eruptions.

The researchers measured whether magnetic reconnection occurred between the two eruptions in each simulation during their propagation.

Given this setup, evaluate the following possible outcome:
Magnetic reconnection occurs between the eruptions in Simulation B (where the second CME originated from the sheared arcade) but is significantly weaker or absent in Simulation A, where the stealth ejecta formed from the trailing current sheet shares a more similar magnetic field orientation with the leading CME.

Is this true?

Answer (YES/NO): NO